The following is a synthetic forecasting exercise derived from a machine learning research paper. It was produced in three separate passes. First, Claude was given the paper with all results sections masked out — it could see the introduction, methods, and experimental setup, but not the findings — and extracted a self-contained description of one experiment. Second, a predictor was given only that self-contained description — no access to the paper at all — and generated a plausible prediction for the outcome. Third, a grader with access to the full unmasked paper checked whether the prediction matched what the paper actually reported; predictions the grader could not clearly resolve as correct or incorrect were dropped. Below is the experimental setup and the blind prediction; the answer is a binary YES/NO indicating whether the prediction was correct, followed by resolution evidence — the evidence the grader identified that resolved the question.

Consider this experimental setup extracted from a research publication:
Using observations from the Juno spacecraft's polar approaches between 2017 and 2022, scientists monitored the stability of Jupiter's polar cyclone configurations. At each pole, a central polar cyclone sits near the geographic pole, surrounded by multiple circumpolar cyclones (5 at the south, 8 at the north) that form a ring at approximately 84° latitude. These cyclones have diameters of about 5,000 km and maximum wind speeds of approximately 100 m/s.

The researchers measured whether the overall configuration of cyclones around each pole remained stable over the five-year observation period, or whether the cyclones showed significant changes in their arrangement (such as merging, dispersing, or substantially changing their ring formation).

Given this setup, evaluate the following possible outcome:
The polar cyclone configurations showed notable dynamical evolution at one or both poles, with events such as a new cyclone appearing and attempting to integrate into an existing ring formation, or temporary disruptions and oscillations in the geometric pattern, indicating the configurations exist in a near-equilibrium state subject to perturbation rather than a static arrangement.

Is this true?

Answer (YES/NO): NO